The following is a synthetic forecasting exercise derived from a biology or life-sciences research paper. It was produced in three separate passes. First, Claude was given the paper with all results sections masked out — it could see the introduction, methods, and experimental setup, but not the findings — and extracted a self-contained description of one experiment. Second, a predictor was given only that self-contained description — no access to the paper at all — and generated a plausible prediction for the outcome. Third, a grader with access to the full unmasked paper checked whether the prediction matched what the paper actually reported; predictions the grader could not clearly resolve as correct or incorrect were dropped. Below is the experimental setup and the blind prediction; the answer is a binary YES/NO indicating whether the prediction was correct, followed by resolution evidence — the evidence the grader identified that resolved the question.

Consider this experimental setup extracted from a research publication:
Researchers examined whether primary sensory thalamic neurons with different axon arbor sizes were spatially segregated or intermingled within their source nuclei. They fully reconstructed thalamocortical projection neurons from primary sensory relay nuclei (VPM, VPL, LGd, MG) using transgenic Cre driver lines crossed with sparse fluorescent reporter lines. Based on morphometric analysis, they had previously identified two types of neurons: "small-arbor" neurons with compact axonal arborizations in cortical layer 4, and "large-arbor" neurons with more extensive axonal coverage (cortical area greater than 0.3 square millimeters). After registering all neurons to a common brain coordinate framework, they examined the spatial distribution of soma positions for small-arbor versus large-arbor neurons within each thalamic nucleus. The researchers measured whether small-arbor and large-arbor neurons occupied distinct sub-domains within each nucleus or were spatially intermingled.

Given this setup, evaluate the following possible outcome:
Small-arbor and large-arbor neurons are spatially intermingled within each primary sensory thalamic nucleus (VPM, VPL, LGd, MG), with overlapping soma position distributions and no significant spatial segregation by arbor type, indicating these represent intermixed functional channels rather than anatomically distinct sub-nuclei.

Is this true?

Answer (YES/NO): YES